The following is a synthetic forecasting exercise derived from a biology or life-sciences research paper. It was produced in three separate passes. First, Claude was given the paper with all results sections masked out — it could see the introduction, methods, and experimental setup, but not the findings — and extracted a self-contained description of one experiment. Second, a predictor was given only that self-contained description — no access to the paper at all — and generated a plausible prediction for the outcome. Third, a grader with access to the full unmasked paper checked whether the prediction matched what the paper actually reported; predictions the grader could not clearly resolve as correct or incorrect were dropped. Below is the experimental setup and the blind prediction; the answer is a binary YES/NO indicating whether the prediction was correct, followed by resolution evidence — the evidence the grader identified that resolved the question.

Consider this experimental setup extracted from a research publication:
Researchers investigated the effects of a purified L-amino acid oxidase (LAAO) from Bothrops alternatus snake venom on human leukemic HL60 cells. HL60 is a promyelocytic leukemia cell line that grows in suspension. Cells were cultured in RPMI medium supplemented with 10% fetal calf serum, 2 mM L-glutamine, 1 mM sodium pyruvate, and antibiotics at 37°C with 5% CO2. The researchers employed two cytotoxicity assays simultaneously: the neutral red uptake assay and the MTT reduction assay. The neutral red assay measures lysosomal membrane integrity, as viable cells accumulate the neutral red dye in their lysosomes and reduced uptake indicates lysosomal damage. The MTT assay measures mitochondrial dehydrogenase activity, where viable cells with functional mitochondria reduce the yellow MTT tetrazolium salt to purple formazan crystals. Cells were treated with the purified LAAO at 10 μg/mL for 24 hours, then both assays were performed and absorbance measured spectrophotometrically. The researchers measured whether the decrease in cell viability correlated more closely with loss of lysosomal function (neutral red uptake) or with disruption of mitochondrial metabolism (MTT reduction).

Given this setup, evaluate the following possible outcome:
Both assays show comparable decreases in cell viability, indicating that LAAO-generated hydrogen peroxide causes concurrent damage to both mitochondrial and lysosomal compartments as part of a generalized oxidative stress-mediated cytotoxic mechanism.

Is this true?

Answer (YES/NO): NO